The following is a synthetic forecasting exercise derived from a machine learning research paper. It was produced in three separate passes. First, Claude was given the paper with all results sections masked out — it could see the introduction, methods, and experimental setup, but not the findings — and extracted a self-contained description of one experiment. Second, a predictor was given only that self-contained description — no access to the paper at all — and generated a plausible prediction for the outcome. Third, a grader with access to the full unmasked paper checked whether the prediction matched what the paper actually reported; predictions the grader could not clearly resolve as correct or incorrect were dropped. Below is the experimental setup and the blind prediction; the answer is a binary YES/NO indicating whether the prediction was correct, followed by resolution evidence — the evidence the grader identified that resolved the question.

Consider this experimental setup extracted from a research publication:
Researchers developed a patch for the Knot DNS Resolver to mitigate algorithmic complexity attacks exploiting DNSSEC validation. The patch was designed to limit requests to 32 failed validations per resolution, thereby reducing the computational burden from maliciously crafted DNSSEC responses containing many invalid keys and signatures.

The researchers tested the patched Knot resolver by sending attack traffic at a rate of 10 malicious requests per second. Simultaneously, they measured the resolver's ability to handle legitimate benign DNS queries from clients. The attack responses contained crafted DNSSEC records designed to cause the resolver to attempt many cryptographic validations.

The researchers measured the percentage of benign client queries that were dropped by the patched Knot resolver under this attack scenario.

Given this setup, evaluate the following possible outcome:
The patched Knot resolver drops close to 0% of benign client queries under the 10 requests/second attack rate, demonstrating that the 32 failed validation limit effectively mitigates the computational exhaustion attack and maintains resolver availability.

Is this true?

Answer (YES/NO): NO